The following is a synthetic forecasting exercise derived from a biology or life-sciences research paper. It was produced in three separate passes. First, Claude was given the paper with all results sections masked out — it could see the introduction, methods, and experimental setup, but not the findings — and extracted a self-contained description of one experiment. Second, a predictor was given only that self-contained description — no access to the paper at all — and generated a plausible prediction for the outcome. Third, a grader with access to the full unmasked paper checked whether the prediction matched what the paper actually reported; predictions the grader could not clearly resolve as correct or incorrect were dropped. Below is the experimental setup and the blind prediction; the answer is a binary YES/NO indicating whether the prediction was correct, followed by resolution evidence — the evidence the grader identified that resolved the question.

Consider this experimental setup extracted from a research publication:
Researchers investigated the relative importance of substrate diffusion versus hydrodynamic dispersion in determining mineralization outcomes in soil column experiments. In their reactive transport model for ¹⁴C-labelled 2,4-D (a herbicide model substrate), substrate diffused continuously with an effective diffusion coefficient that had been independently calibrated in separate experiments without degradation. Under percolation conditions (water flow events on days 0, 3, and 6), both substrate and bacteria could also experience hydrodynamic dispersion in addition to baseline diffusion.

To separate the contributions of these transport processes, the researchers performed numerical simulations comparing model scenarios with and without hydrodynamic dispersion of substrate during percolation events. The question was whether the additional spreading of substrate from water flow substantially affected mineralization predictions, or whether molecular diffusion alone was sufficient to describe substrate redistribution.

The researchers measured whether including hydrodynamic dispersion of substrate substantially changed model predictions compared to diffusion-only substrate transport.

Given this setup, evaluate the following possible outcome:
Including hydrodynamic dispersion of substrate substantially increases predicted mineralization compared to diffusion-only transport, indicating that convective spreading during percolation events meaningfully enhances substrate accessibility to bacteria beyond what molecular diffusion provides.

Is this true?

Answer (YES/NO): NO